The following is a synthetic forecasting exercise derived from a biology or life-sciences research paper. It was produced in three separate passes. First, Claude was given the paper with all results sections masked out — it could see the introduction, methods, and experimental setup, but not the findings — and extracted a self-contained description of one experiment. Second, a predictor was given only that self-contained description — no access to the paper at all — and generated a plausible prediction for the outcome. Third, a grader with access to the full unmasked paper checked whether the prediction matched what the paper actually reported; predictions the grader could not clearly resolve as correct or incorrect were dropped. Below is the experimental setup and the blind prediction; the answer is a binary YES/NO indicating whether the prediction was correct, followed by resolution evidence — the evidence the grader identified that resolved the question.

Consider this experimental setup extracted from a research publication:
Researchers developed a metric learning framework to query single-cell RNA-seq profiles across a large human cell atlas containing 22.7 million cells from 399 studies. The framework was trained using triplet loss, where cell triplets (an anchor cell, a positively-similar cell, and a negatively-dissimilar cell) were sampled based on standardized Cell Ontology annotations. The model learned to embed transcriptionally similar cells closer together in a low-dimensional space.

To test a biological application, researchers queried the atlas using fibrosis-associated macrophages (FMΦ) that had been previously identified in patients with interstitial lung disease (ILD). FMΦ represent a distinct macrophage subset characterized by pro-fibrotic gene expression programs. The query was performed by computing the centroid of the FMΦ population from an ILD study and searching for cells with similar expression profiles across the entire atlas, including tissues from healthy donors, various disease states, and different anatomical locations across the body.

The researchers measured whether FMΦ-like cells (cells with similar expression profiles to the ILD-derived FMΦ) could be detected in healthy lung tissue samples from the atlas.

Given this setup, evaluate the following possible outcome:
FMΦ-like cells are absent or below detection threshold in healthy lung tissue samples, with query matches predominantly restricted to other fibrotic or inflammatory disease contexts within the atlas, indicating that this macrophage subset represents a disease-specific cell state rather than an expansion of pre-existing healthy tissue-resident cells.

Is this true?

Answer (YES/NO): NO